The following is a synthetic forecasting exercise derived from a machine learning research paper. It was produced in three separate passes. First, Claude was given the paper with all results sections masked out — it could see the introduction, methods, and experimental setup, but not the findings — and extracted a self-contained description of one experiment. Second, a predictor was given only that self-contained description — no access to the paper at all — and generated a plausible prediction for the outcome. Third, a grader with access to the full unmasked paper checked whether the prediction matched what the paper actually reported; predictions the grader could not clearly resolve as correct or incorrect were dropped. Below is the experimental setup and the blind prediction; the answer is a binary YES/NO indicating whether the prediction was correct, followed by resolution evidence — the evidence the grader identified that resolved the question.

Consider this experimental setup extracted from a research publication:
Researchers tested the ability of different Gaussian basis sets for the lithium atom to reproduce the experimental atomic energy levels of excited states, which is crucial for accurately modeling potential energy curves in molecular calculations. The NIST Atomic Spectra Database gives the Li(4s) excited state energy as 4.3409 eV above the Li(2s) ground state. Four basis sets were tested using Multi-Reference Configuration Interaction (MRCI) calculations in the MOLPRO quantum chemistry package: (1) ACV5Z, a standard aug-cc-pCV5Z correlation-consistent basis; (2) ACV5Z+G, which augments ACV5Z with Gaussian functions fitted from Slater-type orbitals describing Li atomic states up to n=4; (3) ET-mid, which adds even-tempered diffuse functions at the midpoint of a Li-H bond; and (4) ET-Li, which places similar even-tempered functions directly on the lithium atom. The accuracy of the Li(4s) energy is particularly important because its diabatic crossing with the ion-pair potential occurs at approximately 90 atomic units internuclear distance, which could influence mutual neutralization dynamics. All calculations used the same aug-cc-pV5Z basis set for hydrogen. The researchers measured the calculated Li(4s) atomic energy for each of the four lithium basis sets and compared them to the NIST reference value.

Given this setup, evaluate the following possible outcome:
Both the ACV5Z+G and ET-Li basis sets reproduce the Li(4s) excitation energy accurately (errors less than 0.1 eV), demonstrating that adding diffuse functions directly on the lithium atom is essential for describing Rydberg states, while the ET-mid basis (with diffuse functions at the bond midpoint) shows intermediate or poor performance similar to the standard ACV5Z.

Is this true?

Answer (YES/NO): NO